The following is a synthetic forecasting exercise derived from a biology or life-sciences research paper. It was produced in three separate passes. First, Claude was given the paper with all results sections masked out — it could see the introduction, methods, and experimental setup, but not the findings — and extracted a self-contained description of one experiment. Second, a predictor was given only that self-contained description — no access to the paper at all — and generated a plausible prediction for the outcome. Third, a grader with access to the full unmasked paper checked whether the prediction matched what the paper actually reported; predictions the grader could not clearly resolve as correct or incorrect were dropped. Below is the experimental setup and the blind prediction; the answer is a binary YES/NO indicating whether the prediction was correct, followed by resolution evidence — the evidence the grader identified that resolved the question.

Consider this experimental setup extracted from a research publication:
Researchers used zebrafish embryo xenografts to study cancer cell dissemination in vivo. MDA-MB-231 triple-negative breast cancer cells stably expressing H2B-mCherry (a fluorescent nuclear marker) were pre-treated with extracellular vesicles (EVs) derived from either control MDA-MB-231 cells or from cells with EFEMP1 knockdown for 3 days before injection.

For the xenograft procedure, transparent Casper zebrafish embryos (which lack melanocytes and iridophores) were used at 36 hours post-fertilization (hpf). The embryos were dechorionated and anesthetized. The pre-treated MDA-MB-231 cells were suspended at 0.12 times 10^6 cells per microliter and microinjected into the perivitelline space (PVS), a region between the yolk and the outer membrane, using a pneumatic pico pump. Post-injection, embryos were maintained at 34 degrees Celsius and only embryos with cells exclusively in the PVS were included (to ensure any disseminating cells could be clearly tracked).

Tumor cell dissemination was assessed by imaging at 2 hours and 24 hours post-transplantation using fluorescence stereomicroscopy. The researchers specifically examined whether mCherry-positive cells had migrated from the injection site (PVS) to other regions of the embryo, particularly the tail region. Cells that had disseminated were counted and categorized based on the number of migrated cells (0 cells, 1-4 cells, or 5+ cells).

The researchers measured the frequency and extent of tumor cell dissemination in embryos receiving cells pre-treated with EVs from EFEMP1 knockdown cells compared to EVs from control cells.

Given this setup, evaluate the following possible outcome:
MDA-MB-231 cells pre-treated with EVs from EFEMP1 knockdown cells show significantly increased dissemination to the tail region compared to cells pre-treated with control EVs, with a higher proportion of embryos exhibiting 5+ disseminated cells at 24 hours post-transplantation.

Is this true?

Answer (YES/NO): NO